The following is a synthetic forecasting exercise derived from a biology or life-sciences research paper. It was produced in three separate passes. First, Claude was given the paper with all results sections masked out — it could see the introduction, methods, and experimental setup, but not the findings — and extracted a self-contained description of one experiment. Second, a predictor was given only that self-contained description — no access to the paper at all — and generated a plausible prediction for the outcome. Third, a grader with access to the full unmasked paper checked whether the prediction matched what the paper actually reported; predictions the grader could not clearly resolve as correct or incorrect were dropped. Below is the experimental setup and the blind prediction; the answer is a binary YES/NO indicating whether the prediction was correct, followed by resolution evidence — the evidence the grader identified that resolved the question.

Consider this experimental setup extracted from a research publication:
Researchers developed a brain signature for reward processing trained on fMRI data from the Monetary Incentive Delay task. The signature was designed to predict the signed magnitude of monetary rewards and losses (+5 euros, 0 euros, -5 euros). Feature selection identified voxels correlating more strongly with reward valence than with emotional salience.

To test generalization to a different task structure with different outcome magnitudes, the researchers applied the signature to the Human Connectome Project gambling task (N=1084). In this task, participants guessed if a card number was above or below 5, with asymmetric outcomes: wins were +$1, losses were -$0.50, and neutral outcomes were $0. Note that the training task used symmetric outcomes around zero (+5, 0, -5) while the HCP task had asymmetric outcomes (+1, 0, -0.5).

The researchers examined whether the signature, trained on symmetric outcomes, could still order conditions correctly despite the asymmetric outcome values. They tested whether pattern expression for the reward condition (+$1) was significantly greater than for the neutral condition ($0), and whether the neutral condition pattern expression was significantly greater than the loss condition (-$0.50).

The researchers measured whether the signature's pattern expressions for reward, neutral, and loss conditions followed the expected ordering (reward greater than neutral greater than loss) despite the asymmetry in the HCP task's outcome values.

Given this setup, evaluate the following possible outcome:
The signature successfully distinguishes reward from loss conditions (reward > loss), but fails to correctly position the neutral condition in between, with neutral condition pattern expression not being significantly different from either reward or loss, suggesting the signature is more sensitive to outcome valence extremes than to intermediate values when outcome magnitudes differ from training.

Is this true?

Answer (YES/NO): NO